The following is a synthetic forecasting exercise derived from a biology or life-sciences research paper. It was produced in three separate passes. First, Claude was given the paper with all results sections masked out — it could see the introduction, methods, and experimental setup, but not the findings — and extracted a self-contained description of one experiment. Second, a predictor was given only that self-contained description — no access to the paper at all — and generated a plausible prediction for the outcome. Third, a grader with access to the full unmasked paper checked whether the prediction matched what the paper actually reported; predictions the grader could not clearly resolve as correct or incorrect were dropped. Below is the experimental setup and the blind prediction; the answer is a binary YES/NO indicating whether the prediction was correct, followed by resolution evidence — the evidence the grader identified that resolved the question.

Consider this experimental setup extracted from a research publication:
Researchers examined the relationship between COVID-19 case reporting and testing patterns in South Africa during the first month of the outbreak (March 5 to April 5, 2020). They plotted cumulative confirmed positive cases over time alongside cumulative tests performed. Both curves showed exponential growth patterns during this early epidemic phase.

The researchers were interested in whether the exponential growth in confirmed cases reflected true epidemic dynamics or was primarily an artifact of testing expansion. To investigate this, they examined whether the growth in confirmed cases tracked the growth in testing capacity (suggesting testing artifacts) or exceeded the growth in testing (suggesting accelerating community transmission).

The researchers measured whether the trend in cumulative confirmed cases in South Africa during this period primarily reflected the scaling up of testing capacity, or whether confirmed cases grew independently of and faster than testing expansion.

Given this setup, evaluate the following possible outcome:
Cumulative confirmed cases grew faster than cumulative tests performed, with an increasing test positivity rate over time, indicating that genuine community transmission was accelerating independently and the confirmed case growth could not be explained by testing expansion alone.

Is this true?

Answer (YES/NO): NO